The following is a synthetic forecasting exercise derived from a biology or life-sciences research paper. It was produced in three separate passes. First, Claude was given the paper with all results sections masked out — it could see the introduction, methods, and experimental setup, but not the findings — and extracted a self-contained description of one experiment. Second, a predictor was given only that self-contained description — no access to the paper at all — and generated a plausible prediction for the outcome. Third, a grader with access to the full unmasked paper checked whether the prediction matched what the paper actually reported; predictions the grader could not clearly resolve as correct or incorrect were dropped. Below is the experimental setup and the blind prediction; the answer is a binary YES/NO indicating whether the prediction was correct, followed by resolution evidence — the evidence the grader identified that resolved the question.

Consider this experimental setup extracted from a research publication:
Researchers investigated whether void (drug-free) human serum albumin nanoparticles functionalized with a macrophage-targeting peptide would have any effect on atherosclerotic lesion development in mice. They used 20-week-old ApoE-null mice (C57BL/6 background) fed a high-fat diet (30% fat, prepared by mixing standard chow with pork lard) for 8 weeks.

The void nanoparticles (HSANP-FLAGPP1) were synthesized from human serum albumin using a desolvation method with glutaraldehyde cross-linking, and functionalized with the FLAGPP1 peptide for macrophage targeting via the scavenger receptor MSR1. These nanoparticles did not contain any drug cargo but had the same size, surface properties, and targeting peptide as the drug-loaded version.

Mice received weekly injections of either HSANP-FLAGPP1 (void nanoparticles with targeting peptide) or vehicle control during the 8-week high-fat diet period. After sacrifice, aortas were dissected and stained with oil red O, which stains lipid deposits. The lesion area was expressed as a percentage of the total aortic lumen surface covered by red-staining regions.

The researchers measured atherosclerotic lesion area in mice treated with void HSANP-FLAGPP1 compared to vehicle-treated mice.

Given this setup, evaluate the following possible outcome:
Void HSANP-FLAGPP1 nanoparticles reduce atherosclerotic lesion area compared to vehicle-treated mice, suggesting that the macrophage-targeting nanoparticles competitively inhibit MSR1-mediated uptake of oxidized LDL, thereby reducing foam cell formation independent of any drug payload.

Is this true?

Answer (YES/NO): NO